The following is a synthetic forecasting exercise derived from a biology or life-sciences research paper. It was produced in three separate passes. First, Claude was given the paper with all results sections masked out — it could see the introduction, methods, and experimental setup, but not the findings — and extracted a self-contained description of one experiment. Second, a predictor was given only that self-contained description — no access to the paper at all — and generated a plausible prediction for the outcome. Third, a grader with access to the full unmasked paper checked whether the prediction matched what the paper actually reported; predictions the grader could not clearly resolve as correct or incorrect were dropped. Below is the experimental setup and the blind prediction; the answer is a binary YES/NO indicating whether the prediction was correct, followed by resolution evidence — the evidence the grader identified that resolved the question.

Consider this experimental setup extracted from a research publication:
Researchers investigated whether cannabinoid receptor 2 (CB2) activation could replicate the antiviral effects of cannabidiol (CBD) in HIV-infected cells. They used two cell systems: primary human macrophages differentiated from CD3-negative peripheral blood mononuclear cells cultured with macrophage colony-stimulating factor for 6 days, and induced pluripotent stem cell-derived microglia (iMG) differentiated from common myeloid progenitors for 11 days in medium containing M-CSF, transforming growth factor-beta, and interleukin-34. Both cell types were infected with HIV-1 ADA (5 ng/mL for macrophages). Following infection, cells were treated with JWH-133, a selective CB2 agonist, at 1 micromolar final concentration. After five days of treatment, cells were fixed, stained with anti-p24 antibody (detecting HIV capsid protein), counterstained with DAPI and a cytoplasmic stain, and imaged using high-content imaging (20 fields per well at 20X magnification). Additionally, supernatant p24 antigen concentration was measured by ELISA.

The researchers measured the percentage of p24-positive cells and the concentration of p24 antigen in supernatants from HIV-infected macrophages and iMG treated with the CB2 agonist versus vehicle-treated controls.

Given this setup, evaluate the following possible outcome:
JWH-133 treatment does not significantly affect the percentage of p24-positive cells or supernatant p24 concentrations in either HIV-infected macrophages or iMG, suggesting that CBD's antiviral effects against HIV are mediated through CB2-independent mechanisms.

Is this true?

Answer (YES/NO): NO